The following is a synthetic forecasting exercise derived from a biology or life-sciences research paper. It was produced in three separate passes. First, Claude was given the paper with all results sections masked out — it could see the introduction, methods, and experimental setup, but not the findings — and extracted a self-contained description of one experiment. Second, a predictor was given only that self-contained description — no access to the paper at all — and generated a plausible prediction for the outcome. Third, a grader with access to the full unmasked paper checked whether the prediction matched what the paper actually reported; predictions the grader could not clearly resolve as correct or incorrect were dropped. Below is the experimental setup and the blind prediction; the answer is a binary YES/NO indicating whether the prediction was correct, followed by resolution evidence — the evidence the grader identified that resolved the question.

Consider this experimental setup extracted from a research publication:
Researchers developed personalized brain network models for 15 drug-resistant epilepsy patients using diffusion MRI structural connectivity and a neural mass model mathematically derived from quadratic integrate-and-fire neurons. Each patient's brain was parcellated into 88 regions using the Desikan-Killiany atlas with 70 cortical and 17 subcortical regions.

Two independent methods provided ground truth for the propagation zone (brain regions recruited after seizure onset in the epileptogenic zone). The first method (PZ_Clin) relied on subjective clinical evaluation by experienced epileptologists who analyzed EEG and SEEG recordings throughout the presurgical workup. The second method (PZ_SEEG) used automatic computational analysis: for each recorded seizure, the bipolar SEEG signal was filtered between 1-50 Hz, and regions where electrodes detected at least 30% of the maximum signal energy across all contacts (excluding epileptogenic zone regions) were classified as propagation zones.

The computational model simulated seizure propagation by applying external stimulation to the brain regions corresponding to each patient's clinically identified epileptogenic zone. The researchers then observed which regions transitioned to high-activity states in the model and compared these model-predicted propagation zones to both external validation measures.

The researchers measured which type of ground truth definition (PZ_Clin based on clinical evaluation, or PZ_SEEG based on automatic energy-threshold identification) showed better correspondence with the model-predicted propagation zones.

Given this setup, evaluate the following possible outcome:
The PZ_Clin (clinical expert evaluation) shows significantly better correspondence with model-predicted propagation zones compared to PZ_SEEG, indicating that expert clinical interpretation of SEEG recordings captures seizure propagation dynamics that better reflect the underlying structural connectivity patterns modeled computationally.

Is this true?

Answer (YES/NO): YES